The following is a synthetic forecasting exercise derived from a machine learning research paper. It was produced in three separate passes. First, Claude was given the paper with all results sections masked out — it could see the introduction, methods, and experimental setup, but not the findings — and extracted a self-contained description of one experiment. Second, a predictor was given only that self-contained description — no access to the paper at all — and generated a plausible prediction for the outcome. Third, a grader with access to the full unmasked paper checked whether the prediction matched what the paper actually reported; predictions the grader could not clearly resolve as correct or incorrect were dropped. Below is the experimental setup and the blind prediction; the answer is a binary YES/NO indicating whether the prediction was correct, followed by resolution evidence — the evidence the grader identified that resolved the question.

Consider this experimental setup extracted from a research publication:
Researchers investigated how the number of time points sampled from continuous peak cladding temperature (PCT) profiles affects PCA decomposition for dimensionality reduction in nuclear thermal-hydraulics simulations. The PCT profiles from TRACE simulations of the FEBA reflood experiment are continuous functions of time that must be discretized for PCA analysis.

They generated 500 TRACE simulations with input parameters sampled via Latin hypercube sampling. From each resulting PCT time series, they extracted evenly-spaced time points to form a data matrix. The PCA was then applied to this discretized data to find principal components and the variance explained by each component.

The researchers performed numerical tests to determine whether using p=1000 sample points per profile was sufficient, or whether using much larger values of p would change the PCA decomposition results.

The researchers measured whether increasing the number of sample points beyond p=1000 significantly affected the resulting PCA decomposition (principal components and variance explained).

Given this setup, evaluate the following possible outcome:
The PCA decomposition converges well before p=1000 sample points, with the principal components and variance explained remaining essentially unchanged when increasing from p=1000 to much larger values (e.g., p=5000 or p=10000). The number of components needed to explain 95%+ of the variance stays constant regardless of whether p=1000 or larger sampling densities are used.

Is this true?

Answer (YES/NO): NO